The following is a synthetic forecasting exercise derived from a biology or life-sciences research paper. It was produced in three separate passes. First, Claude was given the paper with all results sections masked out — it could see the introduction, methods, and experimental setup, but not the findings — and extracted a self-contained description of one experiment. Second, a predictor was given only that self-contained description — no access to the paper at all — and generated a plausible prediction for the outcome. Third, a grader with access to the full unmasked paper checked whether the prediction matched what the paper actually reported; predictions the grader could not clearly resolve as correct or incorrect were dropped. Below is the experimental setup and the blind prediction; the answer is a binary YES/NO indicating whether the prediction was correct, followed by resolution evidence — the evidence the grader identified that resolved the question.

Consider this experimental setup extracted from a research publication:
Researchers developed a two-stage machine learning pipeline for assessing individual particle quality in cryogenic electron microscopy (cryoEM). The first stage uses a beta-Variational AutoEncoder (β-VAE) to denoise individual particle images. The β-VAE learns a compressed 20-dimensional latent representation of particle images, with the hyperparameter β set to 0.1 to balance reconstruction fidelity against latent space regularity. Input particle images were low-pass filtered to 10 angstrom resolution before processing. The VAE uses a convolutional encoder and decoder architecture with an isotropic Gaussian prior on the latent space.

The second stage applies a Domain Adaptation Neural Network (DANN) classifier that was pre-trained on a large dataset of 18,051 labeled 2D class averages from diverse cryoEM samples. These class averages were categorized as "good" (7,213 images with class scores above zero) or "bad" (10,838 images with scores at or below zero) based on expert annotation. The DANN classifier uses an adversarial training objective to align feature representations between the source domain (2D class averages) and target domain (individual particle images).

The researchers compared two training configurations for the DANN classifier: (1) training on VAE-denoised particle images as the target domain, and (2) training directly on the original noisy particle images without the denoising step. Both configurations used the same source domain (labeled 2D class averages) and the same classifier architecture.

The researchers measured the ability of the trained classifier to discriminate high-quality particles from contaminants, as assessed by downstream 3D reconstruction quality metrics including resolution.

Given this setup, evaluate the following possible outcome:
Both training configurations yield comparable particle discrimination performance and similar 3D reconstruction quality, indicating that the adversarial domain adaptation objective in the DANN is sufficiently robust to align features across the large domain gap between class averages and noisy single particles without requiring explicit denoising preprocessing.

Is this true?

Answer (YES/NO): NO